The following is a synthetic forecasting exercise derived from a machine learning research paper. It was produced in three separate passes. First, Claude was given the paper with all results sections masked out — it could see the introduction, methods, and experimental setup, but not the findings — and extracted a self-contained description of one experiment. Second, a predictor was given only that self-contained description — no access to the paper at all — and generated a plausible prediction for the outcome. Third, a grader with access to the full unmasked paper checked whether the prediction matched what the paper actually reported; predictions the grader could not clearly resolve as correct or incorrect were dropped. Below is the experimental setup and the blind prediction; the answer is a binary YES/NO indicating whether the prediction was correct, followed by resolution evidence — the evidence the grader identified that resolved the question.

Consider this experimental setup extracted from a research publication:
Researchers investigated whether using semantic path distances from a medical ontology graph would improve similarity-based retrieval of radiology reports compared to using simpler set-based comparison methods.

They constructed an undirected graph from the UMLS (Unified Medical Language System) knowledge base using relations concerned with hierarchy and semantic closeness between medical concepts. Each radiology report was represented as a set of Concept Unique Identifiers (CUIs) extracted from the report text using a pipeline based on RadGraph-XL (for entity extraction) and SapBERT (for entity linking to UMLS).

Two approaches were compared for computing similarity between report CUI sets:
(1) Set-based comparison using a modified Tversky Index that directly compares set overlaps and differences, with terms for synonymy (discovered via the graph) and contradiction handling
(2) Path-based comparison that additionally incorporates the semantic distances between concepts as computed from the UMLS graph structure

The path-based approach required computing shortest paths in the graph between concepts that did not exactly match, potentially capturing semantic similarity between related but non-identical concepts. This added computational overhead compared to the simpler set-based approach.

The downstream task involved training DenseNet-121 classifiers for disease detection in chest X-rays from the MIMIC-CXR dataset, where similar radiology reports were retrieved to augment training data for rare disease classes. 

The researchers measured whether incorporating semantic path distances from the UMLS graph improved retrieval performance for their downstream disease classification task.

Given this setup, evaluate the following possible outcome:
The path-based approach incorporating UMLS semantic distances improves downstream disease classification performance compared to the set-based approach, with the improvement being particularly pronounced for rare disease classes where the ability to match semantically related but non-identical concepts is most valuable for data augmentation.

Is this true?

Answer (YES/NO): NO